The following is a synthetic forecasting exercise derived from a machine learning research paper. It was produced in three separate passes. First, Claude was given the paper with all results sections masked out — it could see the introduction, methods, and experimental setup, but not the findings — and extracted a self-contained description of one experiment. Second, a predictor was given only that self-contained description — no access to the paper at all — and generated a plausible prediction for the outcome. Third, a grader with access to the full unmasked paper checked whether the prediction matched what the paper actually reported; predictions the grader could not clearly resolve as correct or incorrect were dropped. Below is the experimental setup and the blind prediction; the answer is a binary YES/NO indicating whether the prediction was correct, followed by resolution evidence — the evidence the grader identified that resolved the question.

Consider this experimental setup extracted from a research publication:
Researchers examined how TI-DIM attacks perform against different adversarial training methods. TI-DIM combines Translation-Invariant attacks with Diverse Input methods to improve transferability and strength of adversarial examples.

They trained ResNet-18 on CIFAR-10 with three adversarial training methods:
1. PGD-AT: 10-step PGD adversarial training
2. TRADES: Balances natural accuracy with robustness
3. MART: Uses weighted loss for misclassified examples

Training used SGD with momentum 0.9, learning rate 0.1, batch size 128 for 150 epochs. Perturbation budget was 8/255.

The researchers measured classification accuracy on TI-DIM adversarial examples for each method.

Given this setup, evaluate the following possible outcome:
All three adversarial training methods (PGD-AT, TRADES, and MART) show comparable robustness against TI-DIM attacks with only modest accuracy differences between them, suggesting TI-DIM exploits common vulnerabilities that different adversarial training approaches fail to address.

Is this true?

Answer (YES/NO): NO